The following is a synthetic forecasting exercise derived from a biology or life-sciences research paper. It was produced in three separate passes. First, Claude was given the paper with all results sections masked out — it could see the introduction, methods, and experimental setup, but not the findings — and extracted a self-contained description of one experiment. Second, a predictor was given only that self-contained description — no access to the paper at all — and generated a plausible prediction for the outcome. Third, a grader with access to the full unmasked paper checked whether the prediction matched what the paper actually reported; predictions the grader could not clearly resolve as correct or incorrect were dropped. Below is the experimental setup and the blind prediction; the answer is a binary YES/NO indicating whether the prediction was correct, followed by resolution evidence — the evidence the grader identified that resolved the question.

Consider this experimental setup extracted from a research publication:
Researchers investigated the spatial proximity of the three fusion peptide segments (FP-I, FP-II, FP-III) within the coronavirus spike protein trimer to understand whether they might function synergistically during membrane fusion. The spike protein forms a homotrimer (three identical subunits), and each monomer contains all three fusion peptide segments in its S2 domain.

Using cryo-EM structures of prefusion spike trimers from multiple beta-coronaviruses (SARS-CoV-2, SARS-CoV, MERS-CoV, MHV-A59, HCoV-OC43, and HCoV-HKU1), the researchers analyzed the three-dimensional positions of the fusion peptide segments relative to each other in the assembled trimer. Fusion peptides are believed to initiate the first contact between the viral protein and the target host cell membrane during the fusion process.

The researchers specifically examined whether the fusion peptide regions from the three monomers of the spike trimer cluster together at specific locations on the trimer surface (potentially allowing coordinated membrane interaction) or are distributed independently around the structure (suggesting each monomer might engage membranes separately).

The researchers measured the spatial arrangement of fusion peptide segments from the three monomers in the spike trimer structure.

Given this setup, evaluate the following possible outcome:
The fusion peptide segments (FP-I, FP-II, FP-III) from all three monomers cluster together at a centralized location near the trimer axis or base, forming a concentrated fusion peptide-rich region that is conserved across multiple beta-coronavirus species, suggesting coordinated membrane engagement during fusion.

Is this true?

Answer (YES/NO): NO